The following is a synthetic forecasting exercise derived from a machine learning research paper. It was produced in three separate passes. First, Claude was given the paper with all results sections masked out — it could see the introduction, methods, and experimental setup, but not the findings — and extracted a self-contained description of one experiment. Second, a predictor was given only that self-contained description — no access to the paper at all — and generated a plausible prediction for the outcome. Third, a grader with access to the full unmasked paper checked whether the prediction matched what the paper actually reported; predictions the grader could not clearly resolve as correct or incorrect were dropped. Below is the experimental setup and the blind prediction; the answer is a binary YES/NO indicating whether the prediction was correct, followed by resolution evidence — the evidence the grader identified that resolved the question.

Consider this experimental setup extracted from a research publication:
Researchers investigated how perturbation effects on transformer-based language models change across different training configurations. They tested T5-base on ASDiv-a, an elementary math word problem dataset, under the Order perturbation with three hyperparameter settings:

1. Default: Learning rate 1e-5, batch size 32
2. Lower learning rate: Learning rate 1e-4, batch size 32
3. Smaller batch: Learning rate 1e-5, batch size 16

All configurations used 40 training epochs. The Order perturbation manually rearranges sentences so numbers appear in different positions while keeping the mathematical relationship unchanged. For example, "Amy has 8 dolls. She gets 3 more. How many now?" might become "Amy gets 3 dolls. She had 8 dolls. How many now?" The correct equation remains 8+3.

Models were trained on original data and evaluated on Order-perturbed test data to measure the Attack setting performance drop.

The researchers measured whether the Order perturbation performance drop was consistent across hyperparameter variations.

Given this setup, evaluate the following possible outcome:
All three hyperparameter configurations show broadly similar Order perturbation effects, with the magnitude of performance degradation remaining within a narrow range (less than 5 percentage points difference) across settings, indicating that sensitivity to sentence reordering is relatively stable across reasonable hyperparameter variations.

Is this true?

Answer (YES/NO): YES